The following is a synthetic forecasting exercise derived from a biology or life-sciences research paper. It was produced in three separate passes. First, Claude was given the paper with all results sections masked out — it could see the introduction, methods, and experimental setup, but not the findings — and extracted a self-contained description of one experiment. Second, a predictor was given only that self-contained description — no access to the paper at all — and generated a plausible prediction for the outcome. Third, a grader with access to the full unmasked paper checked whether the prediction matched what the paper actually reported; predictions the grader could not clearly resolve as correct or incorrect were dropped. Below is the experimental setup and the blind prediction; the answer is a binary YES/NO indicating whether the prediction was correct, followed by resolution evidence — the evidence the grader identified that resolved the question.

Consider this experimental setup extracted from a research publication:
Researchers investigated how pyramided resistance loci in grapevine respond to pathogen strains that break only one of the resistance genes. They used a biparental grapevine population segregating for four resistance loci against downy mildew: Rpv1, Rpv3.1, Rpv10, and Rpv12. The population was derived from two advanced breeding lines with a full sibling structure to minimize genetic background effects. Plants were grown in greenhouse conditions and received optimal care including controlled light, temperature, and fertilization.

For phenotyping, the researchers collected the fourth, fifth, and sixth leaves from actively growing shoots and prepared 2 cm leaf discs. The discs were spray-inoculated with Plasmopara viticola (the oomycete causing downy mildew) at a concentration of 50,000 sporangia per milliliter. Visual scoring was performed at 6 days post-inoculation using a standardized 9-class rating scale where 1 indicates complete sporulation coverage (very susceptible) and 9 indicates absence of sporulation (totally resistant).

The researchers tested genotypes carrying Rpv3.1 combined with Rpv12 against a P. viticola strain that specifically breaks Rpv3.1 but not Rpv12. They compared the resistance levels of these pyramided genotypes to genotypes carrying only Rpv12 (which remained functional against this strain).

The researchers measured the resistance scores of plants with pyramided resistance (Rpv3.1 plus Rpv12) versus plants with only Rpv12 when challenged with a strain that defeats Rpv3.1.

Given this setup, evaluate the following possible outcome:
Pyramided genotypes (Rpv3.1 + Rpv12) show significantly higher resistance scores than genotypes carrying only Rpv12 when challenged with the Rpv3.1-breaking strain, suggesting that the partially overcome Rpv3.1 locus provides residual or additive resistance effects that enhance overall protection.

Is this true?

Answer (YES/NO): NO